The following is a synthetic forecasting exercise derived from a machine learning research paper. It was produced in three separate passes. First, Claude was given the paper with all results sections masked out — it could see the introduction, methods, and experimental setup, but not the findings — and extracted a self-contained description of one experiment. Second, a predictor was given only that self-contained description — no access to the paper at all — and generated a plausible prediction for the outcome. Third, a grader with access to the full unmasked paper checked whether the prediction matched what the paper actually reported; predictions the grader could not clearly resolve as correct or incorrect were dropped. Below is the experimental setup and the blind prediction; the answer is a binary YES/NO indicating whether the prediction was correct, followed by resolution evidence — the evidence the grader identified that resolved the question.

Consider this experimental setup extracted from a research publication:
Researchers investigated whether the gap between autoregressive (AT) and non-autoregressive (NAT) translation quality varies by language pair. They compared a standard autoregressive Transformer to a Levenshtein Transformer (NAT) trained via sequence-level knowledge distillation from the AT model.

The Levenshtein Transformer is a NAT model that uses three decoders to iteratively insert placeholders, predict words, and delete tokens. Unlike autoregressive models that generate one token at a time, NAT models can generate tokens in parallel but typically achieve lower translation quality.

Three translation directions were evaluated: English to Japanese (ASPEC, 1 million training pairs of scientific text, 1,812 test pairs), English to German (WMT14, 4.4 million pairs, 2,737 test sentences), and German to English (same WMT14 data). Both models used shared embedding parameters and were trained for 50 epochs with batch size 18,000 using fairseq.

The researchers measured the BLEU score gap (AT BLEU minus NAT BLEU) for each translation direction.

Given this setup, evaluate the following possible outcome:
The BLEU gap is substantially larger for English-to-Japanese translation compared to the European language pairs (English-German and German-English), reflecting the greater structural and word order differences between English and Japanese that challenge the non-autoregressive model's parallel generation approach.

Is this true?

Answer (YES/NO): NO